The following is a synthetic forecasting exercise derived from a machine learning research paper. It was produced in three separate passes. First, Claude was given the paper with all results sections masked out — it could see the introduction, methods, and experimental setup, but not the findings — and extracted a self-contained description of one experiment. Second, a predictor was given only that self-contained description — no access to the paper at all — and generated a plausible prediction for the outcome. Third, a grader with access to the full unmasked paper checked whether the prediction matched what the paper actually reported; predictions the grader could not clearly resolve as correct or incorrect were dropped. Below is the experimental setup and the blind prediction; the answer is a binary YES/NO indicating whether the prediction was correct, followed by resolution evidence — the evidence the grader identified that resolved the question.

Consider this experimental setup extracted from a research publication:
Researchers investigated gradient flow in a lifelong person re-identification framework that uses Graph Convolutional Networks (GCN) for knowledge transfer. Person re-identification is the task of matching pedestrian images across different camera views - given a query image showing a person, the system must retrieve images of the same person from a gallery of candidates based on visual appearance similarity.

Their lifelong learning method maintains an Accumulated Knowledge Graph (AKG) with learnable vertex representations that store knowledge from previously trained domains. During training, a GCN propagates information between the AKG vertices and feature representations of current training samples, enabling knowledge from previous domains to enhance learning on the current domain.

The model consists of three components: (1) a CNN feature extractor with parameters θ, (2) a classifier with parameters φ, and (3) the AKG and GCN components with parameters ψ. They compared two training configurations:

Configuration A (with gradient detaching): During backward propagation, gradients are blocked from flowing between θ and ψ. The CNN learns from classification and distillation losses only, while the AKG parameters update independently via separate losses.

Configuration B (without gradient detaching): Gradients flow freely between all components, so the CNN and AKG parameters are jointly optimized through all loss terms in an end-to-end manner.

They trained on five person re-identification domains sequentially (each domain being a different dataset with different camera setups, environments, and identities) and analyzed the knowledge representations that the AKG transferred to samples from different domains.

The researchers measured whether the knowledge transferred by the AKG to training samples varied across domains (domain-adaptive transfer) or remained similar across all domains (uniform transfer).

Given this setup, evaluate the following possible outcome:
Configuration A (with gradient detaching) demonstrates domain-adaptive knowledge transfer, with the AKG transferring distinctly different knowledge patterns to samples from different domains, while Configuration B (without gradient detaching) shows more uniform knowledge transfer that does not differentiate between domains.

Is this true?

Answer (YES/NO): YES